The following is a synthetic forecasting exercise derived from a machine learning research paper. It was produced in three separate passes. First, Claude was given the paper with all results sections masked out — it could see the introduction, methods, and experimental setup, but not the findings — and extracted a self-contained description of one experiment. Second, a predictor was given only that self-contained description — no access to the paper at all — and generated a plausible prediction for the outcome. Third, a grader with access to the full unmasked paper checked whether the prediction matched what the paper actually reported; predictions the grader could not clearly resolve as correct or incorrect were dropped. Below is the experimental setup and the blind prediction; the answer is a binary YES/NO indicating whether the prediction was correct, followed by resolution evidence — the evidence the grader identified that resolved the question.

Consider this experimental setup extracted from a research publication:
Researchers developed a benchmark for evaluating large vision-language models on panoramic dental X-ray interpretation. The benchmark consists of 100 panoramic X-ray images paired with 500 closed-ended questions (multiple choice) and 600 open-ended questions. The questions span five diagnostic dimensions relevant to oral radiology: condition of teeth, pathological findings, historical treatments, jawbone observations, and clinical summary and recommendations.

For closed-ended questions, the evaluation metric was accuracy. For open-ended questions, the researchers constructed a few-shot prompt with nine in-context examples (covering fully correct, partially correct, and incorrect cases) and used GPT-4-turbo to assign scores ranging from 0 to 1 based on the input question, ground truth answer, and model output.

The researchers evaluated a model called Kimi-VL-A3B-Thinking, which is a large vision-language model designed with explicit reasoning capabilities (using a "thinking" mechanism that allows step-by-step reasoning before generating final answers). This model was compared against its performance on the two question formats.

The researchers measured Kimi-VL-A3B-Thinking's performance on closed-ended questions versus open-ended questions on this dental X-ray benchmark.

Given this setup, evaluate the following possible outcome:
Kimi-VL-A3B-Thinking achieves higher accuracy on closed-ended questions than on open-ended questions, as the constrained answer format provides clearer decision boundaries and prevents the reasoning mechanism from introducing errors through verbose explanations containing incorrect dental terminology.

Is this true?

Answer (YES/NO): NO